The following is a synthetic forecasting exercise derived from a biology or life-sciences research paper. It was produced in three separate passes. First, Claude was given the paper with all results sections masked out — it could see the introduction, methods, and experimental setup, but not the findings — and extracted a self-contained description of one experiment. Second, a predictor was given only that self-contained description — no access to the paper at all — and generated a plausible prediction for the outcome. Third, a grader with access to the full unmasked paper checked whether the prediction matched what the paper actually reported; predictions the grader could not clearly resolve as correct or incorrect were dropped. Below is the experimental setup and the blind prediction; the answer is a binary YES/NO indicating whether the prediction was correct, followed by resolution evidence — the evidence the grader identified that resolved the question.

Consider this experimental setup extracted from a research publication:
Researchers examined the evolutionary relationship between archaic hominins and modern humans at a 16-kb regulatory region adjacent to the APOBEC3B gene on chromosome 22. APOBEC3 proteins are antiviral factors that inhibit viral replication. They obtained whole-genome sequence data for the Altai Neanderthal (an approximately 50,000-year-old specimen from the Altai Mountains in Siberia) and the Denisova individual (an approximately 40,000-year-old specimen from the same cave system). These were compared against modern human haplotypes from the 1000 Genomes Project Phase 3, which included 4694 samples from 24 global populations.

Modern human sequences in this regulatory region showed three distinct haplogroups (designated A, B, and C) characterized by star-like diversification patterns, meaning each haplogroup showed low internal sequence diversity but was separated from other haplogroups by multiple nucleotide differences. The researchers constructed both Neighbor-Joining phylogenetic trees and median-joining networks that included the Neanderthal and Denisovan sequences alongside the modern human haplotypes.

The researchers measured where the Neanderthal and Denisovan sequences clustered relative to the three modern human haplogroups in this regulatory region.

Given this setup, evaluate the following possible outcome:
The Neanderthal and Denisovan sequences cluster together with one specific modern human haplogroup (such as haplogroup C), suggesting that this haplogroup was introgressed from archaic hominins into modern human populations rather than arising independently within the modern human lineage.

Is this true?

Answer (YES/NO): NO